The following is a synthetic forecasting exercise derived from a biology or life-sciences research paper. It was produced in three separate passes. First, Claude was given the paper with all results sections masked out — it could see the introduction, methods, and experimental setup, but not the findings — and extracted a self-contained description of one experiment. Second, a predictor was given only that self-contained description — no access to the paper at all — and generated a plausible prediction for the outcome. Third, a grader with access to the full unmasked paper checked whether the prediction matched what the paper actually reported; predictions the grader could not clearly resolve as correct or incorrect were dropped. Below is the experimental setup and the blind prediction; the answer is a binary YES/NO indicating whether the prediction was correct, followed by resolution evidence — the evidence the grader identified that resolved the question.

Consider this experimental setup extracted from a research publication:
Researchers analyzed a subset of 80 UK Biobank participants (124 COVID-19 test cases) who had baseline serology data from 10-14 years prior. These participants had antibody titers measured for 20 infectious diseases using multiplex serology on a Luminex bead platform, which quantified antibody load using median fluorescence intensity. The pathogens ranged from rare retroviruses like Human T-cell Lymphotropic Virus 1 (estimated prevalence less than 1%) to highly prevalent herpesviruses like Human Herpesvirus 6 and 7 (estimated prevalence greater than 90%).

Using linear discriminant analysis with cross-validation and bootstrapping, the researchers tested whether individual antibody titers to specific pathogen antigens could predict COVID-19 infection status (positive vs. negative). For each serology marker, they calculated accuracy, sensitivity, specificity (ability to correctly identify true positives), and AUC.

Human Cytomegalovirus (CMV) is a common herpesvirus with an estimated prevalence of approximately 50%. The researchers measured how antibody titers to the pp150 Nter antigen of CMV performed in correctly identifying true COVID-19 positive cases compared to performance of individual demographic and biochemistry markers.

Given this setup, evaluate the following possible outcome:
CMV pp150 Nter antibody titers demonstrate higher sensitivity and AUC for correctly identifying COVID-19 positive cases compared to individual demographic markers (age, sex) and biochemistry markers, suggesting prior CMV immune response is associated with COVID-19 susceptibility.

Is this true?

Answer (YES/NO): NO